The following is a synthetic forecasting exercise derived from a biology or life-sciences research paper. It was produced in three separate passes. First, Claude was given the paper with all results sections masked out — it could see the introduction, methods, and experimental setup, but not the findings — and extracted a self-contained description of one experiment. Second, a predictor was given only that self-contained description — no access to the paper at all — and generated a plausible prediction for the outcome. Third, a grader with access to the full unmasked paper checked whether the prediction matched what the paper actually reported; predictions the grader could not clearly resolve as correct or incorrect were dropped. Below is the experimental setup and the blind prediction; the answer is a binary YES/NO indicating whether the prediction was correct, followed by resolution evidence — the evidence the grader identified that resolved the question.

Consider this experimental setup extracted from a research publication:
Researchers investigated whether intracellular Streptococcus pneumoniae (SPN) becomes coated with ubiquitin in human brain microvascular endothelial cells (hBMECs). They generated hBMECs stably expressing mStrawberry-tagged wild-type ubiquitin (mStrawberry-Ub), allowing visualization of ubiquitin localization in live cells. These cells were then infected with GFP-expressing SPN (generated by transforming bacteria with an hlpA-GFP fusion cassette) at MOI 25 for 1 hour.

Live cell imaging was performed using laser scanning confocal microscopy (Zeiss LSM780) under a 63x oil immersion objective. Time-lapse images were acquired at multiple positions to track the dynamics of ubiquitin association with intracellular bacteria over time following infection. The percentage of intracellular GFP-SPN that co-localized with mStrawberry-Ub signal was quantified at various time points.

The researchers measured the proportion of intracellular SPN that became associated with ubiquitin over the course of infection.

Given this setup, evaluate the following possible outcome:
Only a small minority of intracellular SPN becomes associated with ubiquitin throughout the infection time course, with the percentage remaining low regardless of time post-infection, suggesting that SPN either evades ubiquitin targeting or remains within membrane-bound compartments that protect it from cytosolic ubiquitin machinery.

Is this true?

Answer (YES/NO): NO